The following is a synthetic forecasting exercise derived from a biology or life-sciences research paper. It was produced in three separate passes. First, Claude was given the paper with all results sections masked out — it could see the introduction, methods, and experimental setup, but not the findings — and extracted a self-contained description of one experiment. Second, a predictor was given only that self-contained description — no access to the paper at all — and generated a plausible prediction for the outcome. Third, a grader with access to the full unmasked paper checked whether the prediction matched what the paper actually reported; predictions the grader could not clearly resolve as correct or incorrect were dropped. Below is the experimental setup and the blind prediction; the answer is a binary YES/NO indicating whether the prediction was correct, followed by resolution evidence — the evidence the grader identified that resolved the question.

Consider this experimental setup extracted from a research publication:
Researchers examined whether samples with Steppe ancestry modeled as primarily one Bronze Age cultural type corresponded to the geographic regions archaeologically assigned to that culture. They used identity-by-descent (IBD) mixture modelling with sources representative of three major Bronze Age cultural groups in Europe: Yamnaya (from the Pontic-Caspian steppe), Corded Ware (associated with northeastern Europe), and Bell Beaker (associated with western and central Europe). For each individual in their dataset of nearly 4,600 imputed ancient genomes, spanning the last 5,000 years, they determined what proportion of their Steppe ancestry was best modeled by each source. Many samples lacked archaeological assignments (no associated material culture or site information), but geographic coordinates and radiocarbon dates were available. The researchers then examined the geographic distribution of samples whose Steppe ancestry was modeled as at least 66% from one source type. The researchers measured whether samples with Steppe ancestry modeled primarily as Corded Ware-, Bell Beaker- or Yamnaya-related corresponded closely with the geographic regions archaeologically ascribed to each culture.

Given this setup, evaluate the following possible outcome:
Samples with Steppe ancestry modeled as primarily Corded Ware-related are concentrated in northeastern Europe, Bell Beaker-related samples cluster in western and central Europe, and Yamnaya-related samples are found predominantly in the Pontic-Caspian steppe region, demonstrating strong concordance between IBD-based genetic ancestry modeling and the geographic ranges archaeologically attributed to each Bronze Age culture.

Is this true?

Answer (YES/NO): YES